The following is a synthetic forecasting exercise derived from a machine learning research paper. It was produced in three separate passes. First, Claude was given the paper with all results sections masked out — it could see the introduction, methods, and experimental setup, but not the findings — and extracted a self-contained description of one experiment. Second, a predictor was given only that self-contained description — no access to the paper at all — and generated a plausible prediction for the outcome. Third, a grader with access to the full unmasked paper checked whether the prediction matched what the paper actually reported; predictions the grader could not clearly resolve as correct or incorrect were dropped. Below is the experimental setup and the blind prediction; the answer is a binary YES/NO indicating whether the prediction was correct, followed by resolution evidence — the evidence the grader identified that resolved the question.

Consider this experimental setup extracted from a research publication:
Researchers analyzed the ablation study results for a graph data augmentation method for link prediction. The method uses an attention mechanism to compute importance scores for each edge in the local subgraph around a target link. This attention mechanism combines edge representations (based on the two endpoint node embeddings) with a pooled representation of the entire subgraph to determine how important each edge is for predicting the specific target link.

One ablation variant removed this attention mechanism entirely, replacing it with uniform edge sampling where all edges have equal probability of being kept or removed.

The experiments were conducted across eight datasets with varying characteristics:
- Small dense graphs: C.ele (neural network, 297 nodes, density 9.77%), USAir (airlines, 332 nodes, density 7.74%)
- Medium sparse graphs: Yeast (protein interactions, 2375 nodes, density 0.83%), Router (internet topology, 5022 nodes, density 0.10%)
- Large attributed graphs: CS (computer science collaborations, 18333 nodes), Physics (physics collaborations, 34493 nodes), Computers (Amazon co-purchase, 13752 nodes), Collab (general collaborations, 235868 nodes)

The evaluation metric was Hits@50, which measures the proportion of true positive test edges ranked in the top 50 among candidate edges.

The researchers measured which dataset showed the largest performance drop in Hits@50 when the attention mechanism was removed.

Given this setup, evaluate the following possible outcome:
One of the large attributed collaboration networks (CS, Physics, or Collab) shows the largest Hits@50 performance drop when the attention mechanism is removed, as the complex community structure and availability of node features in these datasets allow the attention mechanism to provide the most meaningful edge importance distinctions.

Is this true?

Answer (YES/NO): YES